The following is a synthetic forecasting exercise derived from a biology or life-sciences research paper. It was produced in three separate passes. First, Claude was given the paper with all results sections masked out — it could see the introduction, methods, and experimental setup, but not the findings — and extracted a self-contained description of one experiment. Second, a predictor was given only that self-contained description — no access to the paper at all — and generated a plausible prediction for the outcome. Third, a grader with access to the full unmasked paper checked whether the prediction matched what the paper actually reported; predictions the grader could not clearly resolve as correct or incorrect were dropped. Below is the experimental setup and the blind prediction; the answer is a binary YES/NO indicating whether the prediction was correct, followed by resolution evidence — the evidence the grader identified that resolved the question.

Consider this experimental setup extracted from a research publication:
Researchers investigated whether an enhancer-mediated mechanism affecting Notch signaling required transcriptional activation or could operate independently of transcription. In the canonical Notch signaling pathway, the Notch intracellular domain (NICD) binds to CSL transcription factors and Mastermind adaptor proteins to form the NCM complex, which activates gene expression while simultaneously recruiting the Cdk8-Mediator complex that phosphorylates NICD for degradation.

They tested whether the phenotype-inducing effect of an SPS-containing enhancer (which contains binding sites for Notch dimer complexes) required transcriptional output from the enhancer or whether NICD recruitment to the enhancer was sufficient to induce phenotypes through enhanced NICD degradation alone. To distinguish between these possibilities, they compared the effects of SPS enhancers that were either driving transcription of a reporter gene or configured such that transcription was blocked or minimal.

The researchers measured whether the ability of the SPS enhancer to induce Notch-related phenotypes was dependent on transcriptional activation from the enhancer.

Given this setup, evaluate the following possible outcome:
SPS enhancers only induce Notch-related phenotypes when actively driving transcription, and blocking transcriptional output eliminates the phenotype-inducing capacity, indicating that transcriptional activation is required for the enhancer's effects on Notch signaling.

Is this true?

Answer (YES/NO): NO